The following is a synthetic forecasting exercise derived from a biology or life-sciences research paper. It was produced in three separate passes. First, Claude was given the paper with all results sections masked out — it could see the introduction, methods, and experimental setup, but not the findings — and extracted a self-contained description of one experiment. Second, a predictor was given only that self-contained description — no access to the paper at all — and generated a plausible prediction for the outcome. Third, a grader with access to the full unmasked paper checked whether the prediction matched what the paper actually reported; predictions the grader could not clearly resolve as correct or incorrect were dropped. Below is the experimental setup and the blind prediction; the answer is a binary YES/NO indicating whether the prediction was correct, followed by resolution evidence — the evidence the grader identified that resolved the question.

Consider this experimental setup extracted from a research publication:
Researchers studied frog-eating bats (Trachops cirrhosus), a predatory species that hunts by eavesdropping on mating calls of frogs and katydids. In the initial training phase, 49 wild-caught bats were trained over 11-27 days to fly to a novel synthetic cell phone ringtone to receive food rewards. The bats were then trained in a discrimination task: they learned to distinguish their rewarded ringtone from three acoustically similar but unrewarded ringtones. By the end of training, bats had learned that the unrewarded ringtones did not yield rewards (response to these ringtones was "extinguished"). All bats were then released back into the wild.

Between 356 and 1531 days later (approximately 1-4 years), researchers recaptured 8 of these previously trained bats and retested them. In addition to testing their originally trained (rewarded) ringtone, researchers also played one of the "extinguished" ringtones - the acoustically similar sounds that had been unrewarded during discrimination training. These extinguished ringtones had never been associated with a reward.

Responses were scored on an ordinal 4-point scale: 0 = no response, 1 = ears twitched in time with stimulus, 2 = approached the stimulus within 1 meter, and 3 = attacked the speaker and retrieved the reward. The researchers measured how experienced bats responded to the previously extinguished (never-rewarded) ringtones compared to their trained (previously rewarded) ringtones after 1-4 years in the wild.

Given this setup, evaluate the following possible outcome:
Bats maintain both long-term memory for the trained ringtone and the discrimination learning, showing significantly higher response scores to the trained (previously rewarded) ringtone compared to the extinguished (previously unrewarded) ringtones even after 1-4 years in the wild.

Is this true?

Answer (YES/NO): NO